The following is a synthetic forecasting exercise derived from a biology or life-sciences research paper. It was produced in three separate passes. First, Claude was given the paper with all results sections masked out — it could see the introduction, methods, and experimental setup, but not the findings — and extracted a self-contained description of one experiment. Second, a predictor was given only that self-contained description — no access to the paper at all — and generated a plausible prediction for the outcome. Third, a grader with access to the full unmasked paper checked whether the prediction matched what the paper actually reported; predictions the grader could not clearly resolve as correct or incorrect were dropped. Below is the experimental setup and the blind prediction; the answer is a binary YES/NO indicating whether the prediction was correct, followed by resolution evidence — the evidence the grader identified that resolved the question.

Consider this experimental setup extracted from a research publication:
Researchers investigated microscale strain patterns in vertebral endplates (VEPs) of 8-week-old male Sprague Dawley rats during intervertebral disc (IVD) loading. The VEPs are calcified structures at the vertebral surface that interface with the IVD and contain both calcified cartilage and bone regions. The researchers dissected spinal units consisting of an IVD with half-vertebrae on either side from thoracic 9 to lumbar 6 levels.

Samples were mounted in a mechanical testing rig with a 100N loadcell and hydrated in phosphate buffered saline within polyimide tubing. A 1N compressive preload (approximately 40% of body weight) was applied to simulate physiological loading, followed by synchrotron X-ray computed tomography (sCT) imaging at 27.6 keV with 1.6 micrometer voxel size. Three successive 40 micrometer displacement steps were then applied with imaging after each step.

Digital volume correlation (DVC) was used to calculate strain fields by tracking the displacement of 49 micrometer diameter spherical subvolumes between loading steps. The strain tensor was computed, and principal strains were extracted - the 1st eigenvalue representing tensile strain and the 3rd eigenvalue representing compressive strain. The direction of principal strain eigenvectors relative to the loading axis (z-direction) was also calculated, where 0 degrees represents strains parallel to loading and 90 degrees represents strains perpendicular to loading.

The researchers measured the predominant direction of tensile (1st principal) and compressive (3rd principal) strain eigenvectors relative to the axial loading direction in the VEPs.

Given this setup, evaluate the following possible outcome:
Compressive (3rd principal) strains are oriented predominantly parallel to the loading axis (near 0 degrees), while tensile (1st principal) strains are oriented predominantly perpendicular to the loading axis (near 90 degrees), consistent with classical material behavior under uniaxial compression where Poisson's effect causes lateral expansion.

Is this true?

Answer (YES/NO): NO